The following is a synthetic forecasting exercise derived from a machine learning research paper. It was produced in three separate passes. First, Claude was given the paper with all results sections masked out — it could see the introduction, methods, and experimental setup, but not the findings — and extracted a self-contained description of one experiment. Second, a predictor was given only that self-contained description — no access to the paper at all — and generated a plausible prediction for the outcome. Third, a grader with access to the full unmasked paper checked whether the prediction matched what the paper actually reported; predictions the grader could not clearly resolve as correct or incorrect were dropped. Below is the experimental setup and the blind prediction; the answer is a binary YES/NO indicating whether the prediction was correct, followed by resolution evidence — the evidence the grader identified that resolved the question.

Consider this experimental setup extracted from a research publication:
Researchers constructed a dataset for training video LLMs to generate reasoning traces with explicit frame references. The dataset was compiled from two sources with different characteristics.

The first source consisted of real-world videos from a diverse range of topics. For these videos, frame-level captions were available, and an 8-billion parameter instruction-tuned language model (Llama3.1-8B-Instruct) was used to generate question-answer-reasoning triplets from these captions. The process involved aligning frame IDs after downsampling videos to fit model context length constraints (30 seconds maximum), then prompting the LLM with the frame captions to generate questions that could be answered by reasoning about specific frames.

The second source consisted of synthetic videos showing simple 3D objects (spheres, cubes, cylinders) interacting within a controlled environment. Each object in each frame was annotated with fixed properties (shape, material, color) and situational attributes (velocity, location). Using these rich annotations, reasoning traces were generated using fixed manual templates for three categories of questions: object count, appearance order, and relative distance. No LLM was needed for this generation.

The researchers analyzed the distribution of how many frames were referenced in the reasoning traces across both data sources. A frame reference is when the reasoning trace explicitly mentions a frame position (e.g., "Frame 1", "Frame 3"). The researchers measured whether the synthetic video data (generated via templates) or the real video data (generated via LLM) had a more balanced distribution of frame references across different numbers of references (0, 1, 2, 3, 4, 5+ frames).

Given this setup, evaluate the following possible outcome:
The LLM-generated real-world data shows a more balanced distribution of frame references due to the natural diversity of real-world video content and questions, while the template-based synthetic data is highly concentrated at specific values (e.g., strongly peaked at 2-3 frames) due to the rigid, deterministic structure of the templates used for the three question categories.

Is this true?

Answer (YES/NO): NO